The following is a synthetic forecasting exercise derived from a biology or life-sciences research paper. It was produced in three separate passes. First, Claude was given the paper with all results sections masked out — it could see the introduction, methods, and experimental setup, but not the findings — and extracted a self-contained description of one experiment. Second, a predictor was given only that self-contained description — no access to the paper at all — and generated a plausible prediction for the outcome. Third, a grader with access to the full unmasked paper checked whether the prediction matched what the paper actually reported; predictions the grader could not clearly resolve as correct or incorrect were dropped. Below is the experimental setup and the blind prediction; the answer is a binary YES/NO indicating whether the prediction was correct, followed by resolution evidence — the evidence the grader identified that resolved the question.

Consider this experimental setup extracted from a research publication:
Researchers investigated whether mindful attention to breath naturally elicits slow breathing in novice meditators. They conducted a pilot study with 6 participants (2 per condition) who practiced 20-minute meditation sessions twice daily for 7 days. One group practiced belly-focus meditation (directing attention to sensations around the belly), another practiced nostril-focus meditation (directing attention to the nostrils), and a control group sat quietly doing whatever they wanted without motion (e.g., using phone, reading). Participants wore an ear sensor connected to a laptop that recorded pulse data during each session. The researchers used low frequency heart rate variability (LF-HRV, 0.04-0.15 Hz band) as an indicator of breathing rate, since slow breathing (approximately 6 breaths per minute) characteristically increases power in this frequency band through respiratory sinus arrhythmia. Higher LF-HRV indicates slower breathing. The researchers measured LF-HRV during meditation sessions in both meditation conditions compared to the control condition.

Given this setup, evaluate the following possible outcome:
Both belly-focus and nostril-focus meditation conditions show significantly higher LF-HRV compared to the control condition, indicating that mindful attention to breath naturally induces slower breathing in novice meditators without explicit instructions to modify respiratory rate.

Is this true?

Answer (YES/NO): NO